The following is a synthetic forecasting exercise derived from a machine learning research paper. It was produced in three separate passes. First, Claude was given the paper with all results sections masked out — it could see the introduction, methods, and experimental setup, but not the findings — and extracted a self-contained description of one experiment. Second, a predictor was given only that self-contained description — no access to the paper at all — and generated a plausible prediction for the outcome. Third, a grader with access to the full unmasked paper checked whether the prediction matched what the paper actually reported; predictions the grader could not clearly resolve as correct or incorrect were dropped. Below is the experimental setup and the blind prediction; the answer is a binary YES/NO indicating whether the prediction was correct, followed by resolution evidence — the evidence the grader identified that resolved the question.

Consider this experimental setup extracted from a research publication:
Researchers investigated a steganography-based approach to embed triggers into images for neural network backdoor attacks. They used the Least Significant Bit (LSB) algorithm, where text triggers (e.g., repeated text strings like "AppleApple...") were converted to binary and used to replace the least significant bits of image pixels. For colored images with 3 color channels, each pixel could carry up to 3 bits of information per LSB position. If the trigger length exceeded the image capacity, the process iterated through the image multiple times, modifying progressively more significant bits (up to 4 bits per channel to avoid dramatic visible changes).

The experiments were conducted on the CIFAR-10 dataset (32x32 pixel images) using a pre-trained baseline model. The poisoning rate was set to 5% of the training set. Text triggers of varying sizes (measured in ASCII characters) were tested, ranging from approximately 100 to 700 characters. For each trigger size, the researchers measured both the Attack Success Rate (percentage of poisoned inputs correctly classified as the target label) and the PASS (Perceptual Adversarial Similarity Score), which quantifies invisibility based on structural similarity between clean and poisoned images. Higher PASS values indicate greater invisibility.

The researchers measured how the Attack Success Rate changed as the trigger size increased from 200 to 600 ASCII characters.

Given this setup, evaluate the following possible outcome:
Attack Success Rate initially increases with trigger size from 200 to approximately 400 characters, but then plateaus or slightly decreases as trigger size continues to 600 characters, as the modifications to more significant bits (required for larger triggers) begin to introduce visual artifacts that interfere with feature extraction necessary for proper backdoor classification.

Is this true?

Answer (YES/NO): NO